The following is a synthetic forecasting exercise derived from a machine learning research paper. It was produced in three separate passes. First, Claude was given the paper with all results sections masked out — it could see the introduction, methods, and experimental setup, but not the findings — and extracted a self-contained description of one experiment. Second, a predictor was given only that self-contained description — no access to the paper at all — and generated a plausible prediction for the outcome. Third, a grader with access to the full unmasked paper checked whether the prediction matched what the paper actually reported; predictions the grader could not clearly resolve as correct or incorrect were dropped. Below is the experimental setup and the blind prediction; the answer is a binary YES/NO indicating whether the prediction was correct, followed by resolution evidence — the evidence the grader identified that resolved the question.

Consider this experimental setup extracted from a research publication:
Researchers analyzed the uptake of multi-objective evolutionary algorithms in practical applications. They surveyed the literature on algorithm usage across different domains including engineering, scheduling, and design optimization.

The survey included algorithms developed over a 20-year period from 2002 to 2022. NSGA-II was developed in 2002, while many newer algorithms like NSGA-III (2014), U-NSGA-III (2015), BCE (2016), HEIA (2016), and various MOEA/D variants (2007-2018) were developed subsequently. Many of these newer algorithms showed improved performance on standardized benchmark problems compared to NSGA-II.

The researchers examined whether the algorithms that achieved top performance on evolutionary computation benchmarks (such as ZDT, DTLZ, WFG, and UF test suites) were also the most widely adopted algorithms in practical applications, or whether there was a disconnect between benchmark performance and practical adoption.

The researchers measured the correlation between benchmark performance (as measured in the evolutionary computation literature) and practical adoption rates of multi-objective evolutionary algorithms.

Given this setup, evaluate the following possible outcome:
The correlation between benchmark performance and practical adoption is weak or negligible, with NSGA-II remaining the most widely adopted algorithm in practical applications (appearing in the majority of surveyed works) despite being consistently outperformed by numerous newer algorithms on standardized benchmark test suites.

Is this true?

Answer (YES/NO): YES